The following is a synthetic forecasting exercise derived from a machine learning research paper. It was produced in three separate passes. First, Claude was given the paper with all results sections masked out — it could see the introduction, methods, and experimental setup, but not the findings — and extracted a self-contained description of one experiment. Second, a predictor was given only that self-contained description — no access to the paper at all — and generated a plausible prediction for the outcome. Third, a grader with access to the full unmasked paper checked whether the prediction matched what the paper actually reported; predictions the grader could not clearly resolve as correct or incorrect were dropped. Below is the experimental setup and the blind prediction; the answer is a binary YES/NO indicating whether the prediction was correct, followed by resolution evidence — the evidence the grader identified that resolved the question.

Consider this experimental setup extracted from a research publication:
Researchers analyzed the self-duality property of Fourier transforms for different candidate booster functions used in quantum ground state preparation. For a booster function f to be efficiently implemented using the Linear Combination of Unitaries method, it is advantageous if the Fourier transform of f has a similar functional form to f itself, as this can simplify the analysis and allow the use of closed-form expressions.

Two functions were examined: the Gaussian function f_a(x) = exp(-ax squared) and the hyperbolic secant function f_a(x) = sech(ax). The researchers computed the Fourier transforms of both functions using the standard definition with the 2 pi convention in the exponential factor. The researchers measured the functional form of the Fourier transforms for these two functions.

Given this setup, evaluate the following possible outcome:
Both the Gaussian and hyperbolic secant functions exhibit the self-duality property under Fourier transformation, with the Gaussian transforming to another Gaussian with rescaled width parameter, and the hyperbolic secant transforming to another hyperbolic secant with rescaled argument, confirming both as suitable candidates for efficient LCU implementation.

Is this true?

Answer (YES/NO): YES